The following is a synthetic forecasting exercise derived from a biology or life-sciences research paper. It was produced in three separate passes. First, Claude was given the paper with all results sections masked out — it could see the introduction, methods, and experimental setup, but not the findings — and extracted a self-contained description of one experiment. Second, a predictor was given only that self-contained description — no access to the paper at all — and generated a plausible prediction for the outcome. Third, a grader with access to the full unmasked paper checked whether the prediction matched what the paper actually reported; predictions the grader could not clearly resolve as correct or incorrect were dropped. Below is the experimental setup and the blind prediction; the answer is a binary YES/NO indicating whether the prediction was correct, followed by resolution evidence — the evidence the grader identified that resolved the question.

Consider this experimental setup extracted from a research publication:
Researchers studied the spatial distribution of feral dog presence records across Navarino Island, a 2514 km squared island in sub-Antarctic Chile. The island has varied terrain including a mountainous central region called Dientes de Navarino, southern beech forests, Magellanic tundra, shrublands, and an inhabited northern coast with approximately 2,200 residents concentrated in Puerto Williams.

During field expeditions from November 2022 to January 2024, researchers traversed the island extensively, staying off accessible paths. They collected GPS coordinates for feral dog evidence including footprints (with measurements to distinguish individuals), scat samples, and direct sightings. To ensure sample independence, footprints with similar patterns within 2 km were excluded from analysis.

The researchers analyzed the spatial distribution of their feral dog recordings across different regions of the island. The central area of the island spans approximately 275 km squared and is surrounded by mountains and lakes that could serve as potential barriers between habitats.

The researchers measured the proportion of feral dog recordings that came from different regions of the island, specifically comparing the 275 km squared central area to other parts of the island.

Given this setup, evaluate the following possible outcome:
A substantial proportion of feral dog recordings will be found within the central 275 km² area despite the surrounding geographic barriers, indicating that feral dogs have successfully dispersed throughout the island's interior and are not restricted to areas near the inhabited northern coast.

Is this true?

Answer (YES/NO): YES